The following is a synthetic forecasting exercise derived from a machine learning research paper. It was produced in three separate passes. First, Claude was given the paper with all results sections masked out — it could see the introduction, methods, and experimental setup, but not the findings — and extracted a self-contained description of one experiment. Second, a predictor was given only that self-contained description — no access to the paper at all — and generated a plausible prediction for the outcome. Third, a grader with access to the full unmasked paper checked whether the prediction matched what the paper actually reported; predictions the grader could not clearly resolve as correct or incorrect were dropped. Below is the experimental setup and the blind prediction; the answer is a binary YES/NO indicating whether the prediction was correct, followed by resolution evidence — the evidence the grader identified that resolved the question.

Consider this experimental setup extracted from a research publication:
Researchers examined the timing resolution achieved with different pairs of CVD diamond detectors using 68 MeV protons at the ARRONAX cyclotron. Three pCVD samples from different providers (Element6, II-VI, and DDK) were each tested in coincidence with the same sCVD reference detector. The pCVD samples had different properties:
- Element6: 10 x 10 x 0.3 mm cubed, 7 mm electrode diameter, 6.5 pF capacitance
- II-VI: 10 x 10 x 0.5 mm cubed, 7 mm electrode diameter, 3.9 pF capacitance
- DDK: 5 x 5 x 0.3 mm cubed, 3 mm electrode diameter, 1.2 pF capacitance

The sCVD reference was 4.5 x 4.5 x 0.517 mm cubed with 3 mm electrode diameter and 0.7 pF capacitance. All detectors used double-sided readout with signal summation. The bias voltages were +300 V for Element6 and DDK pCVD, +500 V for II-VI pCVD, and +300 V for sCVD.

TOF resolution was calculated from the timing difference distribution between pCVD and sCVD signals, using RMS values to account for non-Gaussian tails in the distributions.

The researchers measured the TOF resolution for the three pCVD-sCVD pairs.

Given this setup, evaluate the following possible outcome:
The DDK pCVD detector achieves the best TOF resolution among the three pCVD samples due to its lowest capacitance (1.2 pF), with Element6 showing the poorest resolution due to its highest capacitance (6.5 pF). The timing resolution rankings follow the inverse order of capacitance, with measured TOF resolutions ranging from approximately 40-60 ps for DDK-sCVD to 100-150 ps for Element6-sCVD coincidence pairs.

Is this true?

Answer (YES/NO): NO